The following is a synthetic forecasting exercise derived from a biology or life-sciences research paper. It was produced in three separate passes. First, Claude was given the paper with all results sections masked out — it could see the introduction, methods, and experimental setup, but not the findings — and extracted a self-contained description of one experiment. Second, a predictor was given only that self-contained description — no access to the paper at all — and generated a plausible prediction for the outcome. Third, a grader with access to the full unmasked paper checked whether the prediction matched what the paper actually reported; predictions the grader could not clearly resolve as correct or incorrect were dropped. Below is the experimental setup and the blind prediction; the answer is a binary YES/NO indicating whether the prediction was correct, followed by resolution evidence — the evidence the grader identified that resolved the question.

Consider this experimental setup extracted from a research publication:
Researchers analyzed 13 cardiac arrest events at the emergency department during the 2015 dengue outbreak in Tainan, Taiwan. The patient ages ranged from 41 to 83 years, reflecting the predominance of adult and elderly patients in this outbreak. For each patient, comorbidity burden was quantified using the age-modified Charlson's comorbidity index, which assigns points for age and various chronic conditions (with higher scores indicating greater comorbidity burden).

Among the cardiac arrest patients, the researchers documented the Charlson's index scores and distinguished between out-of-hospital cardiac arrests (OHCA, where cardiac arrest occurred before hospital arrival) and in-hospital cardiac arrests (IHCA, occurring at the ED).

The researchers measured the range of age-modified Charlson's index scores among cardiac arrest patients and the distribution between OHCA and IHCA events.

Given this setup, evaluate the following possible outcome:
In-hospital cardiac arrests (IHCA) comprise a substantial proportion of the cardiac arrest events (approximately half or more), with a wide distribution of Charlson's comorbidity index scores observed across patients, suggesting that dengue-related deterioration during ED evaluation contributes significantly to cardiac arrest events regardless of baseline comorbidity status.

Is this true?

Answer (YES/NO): YES